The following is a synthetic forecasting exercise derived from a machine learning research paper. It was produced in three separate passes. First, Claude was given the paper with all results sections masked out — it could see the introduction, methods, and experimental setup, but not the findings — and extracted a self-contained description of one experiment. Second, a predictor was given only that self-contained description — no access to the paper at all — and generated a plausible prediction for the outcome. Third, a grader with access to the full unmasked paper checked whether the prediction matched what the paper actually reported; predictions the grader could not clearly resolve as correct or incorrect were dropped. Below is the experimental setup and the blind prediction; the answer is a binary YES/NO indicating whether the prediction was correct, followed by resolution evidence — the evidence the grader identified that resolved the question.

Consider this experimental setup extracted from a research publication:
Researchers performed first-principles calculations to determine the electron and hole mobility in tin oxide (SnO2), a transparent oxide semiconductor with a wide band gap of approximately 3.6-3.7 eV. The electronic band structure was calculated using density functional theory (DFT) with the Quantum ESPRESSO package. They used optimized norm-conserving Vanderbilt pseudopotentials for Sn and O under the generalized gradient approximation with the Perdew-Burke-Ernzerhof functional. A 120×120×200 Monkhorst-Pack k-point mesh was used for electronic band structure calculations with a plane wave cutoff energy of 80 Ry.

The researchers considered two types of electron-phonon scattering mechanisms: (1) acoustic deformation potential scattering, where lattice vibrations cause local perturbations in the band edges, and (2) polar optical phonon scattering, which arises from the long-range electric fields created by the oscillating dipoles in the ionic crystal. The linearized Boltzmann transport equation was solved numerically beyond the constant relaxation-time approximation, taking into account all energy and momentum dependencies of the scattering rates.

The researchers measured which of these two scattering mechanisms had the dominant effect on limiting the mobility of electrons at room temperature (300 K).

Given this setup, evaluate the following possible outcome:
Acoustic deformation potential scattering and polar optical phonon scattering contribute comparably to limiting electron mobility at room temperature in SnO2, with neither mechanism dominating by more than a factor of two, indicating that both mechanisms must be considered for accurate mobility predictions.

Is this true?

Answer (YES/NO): NO